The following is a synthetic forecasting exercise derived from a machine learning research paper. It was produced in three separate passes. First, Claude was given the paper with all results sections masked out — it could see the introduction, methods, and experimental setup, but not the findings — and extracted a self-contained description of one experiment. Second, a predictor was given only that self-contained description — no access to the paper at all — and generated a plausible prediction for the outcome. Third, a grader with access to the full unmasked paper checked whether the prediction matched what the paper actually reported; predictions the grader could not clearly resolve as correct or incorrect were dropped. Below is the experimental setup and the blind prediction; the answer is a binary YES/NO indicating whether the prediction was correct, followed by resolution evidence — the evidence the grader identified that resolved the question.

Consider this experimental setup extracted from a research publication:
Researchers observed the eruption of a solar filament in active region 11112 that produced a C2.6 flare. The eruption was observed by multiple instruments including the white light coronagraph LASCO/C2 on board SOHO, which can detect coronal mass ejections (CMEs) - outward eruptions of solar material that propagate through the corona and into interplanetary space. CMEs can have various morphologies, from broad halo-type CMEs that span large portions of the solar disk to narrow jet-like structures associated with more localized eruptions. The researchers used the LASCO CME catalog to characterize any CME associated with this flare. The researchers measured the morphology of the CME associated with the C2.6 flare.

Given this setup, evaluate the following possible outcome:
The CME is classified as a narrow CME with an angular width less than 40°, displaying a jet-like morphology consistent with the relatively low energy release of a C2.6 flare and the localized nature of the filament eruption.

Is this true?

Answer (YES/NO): YES